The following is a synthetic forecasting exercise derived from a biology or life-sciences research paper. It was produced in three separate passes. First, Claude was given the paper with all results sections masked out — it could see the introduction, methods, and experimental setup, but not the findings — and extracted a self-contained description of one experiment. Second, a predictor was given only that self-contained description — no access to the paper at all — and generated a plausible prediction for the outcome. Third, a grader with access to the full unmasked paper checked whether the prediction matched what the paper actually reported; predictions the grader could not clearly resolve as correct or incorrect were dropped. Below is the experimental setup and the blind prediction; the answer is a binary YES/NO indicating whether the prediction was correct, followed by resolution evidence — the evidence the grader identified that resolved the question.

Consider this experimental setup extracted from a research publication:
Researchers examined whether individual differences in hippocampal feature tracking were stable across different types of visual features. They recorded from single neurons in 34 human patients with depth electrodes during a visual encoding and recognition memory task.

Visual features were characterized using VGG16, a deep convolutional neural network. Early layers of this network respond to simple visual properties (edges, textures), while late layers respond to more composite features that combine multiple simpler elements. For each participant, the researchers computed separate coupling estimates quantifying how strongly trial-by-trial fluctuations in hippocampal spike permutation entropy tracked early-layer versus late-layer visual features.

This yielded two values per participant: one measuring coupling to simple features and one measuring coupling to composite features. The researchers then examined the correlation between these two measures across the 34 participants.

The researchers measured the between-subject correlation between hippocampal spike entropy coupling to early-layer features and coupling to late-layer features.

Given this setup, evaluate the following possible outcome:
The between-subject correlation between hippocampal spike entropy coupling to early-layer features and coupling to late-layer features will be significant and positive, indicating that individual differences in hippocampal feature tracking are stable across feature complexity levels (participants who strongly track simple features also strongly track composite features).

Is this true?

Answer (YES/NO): YES